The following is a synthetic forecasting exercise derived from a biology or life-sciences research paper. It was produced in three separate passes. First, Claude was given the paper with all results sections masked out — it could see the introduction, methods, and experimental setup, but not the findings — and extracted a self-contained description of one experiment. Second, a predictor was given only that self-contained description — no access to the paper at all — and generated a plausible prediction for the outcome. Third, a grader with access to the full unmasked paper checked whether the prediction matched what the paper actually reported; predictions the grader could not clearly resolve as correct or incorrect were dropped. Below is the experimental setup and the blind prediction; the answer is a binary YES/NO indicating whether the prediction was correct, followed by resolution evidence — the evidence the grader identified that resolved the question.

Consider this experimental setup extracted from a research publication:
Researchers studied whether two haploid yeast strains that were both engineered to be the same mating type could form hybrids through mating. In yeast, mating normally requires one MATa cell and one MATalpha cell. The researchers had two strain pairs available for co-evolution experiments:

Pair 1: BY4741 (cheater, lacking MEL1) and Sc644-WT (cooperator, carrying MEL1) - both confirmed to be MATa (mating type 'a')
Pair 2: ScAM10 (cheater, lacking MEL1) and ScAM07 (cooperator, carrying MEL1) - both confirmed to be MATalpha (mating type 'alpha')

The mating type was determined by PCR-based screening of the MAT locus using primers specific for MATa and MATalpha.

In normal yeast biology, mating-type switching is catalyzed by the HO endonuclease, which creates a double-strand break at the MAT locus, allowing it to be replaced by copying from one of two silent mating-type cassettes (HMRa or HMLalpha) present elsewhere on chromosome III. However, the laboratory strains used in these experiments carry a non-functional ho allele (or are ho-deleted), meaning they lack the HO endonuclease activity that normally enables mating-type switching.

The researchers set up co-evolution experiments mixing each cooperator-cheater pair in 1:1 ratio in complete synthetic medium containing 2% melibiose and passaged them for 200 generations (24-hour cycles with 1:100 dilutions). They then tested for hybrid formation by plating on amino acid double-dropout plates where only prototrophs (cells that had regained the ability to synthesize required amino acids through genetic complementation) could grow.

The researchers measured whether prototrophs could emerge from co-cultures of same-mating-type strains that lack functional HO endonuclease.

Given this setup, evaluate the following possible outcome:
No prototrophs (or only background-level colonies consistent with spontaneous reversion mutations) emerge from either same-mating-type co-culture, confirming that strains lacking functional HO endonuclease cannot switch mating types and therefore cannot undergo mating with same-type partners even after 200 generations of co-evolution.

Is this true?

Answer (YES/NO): NO